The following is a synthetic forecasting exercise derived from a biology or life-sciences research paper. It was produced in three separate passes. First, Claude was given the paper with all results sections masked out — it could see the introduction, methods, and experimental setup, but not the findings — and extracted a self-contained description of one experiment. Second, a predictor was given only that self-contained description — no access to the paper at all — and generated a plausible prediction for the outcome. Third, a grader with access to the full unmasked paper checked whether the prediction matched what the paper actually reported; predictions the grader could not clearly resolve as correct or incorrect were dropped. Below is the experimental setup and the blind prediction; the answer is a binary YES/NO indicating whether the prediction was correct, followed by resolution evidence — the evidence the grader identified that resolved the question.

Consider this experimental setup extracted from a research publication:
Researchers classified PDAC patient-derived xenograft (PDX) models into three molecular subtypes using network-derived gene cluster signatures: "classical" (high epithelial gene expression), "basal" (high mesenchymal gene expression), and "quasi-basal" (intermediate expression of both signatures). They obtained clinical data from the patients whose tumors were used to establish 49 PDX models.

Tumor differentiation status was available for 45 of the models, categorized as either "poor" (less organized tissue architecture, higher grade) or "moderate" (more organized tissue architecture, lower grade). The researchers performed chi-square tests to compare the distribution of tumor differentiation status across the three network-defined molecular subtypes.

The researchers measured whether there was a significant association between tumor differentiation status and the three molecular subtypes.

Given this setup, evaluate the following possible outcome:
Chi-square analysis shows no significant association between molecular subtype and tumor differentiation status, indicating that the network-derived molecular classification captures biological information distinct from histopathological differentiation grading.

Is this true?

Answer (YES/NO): NO